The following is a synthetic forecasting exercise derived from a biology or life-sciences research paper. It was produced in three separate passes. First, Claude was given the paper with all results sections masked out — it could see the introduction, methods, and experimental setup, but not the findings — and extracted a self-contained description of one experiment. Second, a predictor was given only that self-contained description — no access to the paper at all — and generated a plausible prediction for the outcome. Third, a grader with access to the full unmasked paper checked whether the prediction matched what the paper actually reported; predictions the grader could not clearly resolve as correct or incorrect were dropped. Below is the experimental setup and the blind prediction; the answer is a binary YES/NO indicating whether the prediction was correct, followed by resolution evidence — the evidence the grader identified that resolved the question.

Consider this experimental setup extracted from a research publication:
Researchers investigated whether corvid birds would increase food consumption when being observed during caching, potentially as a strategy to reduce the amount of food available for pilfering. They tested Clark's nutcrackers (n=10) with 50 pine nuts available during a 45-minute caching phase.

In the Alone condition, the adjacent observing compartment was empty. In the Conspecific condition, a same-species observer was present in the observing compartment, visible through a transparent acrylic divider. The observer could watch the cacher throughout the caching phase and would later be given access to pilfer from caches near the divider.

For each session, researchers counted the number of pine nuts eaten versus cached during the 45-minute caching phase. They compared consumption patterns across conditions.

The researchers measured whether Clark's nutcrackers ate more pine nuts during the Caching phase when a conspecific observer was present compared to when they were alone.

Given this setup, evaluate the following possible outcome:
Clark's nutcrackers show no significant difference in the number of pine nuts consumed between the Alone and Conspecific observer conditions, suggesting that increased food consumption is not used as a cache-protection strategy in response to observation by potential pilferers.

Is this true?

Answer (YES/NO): YES